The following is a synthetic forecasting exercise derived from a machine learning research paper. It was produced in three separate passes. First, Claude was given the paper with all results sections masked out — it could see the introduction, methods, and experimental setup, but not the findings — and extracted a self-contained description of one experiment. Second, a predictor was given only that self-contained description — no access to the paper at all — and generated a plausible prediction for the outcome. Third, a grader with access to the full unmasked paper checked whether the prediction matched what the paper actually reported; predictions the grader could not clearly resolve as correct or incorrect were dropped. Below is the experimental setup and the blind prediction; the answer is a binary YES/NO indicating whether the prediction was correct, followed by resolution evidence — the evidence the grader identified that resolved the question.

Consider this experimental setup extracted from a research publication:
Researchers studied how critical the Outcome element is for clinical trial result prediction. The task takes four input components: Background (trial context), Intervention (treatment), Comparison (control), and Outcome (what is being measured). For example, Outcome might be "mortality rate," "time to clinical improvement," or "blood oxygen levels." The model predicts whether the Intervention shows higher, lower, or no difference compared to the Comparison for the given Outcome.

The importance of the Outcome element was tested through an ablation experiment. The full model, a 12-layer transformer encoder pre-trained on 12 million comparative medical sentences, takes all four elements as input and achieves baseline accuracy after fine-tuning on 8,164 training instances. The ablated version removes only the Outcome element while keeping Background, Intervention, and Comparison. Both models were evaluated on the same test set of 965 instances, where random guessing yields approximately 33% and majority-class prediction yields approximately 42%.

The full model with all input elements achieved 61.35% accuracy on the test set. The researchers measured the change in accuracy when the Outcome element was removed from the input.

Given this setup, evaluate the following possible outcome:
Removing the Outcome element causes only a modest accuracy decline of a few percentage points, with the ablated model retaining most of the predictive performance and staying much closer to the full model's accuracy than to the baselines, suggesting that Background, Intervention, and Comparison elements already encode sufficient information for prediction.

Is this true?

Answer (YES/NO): NO